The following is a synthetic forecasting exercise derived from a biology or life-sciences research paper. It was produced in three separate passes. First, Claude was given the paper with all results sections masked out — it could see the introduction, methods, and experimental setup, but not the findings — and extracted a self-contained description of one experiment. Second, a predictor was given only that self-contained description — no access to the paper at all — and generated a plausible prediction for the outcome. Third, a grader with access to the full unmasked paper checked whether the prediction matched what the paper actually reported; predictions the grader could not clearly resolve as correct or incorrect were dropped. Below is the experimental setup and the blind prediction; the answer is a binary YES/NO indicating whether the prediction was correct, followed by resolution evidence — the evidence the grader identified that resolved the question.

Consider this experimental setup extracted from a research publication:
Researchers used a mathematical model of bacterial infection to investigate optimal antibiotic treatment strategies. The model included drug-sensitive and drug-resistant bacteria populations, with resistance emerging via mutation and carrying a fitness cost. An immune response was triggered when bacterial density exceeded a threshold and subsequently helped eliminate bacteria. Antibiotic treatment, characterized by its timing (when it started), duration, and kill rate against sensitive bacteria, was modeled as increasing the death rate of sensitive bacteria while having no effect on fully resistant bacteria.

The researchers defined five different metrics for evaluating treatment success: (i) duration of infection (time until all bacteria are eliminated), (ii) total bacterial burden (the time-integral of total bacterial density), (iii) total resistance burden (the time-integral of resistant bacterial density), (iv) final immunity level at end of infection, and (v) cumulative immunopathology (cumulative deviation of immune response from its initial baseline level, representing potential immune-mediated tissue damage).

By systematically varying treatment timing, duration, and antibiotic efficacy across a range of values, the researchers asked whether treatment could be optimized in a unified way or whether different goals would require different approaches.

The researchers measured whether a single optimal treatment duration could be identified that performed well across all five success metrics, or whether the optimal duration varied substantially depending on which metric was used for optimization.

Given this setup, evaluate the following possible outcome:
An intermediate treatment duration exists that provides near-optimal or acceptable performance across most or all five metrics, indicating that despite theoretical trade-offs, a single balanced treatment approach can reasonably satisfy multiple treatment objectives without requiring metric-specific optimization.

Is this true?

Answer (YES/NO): NO